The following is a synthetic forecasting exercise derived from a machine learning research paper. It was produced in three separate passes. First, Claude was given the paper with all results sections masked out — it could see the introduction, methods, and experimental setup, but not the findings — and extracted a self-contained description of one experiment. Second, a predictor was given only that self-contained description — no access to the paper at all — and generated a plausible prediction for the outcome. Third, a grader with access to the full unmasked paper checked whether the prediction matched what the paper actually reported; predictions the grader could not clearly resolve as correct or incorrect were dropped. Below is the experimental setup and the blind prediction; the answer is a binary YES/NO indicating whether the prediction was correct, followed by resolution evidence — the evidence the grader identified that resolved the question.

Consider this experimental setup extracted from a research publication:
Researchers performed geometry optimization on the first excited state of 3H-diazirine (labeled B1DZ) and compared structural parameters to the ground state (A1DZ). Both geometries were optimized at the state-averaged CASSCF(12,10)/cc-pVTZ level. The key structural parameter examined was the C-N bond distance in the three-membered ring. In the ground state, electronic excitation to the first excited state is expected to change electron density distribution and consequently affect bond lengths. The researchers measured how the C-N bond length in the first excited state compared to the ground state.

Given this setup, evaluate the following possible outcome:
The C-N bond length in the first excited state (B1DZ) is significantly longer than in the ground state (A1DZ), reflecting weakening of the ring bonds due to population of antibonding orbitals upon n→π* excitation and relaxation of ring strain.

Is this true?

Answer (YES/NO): YES